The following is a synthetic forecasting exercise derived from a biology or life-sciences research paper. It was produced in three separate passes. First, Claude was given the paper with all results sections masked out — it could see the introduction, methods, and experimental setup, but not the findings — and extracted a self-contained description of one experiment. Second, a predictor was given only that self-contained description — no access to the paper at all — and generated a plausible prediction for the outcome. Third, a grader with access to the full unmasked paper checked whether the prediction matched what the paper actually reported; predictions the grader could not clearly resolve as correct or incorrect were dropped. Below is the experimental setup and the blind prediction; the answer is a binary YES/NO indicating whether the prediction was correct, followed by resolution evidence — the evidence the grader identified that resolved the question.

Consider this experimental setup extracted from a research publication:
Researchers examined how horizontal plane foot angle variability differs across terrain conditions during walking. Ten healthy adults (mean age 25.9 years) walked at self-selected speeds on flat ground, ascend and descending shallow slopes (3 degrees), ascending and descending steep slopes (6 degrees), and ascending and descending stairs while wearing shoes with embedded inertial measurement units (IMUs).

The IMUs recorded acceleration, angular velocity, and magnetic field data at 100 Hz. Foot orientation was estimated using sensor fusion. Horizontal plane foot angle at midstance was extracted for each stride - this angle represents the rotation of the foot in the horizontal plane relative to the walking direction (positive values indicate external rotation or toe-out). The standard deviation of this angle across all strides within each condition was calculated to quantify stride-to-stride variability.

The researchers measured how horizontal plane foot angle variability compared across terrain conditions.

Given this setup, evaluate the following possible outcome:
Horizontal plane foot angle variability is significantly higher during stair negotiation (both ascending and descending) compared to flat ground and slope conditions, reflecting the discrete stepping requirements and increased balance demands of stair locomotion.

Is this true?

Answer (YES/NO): NO